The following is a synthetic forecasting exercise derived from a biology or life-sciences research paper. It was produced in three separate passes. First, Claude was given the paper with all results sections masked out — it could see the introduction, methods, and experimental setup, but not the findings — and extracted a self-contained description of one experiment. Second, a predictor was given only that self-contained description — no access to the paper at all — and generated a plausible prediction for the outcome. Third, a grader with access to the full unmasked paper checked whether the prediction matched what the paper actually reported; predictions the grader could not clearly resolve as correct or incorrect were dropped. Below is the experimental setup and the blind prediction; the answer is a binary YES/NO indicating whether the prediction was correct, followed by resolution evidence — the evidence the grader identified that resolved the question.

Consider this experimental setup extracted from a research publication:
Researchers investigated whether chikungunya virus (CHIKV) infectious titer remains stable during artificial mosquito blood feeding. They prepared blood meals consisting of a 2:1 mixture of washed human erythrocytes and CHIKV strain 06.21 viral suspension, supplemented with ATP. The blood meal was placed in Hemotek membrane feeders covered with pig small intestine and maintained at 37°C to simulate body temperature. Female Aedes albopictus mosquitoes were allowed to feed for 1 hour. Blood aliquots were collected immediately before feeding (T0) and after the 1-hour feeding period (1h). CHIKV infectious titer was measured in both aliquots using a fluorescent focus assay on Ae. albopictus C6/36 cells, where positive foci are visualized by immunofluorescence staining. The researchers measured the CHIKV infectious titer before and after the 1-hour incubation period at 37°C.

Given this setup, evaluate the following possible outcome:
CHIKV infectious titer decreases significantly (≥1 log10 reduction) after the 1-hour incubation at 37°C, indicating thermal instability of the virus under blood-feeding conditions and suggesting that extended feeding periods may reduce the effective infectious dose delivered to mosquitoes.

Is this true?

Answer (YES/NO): NO